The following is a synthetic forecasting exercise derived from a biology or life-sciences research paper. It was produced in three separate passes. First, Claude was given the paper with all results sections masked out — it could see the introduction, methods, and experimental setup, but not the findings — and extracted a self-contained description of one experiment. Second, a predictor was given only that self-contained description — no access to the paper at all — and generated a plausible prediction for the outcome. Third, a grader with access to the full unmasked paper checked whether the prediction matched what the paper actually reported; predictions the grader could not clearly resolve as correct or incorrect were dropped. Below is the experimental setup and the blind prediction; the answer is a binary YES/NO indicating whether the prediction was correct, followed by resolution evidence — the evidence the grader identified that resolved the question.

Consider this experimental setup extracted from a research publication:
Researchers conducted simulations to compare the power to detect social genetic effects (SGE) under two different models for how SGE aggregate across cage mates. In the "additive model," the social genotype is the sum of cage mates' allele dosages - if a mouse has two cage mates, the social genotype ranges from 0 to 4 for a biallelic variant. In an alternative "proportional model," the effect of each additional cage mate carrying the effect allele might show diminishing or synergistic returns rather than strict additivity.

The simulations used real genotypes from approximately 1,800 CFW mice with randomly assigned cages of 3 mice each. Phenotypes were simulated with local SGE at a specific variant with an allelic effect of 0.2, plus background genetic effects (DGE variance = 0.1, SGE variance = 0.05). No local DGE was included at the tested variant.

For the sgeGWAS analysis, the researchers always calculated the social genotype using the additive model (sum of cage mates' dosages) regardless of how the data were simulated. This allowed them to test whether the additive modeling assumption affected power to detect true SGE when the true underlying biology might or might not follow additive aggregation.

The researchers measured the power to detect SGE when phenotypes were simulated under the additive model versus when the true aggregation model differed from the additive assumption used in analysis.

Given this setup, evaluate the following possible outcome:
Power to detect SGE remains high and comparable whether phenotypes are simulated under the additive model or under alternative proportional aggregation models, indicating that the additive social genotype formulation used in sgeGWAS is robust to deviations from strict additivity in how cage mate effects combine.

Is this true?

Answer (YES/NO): NO